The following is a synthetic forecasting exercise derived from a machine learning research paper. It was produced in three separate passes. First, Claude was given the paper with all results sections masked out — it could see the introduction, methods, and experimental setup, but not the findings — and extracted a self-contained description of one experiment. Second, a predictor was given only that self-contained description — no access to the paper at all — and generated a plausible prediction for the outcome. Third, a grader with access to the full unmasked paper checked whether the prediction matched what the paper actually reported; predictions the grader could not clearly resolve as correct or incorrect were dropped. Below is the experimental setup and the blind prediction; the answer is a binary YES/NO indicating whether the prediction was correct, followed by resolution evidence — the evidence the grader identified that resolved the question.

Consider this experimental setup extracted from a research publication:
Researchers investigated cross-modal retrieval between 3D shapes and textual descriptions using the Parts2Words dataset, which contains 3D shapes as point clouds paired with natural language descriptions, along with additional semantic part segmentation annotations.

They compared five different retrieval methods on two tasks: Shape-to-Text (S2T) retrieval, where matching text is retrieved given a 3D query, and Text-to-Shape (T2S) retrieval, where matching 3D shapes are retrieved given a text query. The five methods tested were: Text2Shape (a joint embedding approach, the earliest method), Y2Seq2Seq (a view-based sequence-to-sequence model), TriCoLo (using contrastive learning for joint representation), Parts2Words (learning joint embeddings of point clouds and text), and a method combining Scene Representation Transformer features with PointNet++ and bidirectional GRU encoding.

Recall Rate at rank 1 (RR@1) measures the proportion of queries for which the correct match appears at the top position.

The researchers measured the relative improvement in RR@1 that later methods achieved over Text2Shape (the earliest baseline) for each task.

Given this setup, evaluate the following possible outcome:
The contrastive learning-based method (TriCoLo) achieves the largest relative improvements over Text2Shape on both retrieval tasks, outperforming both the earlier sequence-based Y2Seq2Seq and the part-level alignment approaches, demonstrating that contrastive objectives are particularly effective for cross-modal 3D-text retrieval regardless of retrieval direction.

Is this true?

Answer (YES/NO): NO